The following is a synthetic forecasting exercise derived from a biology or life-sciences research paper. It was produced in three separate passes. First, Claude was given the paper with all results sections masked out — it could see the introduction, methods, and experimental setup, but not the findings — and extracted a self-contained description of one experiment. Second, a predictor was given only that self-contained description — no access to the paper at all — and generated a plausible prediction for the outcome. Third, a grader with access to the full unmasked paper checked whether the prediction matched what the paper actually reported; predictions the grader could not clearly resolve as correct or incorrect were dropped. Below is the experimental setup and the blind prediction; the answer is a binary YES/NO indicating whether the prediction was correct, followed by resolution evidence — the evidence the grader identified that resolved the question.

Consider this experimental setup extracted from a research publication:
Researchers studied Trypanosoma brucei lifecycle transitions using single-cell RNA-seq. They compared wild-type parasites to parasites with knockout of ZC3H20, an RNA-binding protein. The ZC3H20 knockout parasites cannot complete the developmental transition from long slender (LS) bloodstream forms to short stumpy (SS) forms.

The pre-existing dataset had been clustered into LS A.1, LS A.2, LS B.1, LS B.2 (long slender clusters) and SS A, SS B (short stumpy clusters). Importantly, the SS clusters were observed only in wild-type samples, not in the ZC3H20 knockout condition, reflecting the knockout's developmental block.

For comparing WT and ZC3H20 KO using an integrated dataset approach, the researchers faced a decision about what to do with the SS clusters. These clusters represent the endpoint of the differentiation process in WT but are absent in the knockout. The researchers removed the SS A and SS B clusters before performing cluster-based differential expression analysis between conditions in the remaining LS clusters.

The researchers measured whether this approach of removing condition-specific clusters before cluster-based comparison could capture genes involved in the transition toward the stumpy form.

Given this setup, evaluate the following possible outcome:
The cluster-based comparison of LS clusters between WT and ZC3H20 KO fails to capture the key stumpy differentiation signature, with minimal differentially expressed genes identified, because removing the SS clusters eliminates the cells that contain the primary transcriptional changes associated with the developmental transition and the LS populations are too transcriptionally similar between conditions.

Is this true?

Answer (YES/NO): YES